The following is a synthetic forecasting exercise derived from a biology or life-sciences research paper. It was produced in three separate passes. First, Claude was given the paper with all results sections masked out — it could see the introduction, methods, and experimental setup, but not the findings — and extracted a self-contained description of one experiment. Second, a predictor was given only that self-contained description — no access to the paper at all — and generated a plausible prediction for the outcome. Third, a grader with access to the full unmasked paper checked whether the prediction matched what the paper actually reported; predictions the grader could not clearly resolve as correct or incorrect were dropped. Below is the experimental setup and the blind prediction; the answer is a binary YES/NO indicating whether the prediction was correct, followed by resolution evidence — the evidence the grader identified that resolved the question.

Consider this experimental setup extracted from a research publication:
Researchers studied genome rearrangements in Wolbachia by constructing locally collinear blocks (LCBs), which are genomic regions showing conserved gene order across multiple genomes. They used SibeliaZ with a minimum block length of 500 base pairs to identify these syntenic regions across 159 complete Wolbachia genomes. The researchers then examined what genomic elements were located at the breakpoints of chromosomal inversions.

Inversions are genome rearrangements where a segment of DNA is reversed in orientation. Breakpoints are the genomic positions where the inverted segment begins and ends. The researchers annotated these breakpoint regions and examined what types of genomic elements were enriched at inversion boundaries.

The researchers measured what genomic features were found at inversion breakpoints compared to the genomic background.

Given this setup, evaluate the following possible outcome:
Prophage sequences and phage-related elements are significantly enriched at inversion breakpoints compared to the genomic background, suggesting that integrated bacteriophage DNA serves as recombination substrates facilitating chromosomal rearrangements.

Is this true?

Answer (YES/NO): NO